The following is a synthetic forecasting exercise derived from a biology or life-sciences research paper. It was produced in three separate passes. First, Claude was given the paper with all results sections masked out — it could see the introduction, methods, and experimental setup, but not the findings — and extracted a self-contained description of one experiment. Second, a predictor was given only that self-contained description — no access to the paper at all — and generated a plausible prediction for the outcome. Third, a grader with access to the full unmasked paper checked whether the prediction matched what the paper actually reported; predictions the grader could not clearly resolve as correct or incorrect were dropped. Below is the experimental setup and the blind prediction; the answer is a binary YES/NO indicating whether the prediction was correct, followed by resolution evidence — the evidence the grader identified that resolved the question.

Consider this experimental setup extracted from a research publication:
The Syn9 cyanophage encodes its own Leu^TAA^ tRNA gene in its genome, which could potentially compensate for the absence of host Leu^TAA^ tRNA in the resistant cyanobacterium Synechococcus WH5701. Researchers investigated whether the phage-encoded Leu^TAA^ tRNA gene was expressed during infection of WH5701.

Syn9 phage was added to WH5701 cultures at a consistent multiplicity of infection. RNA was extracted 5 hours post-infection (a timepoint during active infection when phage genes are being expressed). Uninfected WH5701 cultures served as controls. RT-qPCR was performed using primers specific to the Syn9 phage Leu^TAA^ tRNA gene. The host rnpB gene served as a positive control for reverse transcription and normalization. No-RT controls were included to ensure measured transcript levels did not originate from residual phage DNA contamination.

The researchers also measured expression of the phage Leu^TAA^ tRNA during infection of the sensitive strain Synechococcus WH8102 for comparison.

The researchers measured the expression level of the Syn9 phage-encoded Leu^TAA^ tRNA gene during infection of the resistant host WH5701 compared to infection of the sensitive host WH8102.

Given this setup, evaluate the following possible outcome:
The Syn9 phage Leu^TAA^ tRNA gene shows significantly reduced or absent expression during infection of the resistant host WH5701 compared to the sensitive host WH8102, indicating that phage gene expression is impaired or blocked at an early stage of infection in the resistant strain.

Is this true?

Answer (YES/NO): NO